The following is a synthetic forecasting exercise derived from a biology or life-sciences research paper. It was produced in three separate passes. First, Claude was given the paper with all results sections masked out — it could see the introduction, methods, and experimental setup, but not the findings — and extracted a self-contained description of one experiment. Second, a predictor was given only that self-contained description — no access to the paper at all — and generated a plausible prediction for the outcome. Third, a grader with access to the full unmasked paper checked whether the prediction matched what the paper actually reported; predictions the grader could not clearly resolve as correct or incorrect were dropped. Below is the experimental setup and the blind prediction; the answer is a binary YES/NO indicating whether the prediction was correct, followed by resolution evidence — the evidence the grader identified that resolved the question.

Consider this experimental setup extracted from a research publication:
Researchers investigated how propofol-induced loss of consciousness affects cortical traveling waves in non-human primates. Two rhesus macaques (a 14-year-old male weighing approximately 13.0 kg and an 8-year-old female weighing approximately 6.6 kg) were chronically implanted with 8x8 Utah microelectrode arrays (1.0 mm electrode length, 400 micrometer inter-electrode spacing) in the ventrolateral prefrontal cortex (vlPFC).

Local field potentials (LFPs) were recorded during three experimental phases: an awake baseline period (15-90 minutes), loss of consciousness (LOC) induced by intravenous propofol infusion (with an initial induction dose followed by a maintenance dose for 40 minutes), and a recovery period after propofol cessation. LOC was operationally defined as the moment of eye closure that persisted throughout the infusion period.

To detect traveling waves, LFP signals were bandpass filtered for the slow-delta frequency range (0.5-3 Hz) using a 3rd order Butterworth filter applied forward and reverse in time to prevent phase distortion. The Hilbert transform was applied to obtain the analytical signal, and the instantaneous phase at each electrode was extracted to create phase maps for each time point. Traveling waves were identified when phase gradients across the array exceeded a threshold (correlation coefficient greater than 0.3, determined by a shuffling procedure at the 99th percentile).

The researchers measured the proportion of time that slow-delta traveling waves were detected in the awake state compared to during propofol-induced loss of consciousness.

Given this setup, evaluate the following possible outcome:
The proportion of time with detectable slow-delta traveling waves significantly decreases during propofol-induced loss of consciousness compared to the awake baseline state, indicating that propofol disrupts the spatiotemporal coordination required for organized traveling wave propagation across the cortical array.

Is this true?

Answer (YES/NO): NO